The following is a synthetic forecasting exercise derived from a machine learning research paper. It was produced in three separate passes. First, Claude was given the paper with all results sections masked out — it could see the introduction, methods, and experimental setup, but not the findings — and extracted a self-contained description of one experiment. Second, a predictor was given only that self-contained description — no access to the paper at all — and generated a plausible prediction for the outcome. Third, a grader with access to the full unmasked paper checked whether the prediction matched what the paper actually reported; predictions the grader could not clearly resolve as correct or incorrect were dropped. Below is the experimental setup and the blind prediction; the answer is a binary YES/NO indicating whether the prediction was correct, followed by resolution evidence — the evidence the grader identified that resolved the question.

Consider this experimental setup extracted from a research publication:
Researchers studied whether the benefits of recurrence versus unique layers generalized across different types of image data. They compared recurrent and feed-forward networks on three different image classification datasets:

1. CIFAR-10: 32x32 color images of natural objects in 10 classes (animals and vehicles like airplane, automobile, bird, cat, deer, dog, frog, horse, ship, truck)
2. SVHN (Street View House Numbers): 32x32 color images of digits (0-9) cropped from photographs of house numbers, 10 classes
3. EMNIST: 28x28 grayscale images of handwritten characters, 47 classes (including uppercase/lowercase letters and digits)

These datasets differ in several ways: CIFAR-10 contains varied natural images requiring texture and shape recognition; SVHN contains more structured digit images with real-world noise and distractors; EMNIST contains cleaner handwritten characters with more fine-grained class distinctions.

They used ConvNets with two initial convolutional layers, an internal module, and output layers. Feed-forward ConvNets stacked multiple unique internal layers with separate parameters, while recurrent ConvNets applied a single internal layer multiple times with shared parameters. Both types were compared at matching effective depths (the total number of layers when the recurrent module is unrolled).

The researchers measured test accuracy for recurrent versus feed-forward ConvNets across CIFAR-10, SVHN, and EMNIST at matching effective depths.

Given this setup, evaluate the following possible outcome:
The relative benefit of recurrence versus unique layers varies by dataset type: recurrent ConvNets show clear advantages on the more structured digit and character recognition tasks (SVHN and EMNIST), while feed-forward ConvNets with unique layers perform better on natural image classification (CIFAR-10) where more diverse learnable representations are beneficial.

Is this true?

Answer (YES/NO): NO